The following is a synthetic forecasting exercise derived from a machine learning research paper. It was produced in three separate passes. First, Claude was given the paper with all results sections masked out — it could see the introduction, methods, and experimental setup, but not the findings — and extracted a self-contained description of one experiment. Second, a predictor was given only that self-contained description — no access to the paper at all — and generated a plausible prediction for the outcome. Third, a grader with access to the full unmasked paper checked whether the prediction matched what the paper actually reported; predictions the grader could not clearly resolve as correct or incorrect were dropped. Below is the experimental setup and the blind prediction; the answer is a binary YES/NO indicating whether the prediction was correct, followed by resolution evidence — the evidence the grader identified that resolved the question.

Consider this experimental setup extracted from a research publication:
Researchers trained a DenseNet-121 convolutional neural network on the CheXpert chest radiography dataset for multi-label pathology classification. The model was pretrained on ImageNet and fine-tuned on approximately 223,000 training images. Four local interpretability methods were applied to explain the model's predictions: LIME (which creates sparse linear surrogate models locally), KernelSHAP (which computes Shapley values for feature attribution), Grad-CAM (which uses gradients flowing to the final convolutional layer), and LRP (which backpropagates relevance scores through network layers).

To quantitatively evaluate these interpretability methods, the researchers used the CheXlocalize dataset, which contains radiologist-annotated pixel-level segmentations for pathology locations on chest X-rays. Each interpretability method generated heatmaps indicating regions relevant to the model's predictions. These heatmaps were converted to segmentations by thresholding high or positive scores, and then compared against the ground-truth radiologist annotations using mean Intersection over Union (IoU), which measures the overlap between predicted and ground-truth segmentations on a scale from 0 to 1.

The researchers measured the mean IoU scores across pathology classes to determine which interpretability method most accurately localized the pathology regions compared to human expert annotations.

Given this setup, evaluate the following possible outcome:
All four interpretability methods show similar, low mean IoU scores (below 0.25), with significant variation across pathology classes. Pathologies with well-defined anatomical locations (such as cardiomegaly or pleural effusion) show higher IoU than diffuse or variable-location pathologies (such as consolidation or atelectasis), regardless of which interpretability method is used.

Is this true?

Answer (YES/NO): NO